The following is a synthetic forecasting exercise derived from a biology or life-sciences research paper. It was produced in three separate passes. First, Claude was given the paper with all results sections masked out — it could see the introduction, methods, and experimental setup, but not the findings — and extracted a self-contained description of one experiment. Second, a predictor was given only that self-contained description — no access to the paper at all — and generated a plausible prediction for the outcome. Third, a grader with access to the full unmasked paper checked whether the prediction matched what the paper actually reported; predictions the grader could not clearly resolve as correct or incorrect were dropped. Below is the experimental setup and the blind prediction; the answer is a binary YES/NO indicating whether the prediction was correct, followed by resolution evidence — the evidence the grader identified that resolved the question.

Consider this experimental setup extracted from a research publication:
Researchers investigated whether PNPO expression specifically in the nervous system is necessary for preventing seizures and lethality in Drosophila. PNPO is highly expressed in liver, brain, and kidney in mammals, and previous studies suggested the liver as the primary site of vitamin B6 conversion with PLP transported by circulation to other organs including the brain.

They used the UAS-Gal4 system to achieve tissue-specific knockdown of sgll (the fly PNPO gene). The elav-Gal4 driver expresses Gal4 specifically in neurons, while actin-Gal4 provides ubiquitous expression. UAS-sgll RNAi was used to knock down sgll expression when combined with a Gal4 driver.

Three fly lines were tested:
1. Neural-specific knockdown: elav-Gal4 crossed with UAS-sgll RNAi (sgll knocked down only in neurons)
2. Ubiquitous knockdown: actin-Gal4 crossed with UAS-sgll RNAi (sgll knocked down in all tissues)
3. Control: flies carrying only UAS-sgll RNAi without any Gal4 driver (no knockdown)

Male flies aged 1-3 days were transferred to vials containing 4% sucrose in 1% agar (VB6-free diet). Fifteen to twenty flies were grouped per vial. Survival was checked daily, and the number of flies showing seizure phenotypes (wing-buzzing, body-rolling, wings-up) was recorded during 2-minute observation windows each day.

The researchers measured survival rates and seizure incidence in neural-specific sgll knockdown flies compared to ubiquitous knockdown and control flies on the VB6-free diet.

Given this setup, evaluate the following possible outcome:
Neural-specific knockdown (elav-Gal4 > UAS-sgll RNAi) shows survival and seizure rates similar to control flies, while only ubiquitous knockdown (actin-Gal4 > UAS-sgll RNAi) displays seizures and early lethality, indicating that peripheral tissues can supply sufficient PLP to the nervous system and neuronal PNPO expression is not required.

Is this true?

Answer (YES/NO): NO